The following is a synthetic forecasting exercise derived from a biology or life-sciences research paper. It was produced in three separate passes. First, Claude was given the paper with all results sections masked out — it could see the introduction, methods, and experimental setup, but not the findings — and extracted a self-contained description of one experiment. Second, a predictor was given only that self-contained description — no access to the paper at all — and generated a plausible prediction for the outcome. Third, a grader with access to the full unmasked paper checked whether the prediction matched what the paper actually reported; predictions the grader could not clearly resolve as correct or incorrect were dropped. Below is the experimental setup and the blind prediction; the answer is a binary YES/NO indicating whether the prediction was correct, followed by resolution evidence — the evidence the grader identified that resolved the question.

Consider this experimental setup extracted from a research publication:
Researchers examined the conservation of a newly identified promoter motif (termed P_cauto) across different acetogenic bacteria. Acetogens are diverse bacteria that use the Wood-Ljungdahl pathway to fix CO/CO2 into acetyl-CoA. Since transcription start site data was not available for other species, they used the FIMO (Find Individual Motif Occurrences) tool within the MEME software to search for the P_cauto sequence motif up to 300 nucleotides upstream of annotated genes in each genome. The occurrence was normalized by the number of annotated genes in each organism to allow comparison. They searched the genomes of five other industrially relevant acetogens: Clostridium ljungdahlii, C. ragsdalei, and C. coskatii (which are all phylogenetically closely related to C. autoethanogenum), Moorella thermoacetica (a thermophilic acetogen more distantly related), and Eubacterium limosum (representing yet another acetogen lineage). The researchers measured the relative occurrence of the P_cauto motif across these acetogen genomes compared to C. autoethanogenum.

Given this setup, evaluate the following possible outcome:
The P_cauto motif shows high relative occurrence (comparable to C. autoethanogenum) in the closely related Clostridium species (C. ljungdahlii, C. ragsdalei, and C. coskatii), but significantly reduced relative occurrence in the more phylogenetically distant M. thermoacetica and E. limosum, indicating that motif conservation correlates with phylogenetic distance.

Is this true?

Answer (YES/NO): NO